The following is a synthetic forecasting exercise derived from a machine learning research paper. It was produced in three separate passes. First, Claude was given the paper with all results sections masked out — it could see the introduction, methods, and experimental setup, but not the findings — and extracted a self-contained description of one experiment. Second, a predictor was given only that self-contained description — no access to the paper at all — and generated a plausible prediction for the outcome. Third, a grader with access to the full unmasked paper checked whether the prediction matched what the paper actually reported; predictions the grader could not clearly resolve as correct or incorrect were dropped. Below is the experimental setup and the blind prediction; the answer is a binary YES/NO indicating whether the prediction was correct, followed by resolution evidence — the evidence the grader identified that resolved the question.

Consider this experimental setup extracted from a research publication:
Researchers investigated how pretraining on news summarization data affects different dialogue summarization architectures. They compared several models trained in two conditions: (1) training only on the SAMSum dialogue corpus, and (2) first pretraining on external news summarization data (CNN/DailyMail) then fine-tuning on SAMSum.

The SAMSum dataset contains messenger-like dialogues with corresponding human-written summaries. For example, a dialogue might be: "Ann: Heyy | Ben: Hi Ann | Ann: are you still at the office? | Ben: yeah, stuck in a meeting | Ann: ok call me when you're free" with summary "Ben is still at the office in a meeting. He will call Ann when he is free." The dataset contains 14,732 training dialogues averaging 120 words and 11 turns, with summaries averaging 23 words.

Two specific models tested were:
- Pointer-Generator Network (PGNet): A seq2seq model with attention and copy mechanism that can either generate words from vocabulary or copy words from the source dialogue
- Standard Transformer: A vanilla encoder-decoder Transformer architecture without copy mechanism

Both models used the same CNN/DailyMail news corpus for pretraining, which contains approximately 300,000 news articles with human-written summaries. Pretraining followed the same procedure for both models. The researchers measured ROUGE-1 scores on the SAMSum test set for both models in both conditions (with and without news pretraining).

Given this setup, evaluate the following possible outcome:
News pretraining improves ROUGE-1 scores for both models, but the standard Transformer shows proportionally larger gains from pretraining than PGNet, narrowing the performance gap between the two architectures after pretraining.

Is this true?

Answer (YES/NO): NO